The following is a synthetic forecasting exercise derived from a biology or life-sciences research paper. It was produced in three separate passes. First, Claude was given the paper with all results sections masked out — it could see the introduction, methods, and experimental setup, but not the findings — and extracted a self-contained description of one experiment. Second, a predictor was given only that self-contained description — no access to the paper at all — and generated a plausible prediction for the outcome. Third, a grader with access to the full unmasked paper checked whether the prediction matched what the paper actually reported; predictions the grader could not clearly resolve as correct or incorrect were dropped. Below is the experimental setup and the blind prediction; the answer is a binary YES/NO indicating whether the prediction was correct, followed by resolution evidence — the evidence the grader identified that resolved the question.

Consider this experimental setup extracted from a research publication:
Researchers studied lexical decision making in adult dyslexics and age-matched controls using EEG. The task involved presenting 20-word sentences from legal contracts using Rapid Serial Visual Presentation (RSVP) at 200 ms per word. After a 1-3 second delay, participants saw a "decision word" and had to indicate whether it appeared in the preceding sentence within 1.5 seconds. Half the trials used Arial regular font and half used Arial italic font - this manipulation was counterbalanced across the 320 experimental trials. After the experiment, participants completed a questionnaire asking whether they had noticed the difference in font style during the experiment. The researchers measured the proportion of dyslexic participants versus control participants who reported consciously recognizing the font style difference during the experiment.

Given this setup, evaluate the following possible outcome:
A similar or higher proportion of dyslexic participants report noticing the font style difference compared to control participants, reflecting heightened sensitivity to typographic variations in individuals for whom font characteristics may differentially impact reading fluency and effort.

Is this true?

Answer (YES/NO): NO